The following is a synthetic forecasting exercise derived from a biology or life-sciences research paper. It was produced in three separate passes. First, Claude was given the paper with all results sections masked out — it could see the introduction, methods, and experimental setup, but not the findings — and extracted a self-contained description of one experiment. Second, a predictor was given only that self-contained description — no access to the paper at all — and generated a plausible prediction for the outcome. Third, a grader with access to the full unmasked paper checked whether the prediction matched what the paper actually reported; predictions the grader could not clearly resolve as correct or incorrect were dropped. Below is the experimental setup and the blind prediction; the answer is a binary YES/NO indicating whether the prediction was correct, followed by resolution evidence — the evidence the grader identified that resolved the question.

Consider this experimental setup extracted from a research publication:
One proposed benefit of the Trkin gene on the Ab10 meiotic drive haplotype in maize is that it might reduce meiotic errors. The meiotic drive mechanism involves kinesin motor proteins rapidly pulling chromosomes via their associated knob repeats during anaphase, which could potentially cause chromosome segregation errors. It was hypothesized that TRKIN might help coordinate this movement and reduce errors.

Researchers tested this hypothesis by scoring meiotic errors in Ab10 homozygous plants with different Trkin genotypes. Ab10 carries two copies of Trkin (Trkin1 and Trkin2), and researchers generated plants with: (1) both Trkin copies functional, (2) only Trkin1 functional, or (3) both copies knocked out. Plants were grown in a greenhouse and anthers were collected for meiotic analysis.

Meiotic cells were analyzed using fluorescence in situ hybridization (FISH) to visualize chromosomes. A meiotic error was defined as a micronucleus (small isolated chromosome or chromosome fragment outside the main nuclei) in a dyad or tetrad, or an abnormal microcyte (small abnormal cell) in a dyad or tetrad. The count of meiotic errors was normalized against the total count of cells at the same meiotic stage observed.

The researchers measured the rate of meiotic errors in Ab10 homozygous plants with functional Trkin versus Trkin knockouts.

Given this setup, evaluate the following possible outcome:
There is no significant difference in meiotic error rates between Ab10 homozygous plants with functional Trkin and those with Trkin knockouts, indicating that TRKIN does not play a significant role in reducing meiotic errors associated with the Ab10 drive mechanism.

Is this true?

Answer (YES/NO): YES